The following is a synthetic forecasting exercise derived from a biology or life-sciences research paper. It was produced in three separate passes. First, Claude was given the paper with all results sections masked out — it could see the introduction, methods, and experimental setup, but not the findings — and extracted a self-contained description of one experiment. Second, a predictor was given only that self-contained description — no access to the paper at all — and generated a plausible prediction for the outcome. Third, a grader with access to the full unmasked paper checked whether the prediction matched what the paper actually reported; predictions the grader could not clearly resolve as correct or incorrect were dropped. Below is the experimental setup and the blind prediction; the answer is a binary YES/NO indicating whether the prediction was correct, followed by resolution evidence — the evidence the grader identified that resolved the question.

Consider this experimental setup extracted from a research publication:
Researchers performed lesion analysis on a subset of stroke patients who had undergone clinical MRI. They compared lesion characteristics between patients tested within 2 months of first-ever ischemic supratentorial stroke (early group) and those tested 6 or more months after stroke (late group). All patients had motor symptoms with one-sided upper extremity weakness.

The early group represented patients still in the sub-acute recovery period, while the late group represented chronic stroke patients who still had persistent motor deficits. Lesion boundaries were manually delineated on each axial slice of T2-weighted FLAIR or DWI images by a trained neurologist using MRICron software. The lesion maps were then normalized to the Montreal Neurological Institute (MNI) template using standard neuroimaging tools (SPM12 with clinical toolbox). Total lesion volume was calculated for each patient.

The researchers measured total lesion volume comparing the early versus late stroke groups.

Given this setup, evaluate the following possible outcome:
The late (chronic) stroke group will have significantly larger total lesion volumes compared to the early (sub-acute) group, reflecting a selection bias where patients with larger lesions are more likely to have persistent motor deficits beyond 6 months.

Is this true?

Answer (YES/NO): YES